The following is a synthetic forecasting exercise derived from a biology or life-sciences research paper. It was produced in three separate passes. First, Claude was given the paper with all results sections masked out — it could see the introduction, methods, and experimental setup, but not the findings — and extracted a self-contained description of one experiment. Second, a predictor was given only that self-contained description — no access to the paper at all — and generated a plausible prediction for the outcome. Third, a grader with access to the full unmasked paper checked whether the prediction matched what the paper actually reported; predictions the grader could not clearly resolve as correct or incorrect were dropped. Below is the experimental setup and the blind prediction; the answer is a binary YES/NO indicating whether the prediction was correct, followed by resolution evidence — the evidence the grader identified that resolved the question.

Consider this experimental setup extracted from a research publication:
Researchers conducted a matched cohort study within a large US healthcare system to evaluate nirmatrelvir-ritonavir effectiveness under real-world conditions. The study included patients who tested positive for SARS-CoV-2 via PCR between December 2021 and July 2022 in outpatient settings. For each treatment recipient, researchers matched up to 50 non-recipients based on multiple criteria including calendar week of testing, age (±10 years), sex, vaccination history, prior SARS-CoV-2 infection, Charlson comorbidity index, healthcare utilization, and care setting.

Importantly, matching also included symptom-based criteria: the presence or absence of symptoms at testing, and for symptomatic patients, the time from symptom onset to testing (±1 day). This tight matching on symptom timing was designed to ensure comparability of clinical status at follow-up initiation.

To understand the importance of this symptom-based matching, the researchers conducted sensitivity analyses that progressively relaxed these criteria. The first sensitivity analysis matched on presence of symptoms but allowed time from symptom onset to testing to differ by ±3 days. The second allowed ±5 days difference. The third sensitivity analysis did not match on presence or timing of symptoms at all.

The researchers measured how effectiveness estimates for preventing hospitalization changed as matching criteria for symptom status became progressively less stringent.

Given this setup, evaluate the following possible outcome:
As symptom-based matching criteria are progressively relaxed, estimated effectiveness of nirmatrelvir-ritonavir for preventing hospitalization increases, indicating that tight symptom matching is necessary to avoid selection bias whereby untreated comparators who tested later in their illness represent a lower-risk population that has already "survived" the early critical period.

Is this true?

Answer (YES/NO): NO